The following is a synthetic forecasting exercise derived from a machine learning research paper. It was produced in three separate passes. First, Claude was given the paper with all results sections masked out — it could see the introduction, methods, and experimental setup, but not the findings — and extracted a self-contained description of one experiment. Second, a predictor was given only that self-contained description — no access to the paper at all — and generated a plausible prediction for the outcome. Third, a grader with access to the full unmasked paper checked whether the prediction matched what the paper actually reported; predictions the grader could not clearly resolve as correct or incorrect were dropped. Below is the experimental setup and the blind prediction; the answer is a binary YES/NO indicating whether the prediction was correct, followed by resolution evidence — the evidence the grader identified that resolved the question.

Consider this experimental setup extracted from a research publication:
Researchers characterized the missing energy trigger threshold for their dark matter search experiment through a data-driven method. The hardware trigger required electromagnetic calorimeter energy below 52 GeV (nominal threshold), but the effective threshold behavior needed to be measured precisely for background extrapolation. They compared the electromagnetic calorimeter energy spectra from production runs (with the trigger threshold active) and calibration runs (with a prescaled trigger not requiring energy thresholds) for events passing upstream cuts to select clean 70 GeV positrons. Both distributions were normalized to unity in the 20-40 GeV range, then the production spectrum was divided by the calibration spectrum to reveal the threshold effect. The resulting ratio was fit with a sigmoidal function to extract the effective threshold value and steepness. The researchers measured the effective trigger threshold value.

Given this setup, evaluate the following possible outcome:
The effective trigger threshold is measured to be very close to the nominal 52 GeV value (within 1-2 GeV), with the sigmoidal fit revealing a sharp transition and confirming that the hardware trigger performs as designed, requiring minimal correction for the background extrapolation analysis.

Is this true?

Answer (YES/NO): YES